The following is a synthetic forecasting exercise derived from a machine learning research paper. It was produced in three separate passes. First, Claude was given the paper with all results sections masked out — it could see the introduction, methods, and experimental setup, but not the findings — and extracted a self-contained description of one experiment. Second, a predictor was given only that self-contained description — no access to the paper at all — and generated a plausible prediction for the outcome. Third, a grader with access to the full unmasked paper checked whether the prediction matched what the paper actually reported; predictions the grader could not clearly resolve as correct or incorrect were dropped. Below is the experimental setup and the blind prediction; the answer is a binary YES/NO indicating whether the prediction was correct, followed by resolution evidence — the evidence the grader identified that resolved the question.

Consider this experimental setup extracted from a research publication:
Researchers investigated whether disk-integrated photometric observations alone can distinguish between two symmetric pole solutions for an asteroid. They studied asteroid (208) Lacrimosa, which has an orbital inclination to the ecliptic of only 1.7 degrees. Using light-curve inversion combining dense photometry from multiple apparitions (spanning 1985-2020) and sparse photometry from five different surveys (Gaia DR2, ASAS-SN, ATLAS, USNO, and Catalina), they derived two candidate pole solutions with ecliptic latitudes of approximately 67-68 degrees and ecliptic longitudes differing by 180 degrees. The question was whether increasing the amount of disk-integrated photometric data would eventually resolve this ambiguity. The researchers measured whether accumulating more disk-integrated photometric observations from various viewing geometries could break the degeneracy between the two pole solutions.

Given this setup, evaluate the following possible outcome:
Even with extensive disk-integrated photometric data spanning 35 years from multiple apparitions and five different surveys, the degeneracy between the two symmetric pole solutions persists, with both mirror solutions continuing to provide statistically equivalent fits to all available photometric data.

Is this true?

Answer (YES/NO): YES